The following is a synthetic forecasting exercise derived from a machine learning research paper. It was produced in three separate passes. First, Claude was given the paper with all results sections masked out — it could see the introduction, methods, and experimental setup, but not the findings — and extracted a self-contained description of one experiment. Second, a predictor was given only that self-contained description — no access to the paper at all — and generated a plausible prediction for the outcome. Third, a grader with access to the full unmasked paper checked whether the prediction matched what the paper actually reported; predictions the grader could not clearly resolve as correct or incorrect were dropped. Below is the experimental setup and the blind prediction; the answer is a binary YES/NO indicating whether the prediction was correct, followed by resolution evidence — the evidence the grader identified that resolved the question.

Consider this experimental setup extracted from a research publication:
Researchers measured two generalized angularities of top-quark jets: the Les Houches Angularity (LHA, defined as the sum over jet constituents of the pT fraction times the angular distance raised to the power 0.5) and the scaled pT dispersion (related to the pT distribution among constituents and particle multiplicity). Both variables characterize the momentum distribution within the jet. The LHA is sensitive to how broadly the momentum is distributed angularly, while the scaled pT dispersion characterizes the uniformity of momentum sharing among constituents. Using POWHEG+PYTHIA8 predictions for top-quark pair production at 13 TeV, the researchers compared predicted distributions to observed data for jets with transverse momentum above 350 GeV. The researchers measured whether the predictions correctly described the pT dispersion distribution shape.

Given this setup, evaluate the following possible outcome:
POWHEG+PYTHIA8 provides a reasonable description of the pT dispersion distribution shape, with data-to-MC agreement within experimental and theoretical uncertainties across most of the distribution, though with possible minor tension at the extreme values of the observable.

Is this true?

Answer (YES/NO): NO